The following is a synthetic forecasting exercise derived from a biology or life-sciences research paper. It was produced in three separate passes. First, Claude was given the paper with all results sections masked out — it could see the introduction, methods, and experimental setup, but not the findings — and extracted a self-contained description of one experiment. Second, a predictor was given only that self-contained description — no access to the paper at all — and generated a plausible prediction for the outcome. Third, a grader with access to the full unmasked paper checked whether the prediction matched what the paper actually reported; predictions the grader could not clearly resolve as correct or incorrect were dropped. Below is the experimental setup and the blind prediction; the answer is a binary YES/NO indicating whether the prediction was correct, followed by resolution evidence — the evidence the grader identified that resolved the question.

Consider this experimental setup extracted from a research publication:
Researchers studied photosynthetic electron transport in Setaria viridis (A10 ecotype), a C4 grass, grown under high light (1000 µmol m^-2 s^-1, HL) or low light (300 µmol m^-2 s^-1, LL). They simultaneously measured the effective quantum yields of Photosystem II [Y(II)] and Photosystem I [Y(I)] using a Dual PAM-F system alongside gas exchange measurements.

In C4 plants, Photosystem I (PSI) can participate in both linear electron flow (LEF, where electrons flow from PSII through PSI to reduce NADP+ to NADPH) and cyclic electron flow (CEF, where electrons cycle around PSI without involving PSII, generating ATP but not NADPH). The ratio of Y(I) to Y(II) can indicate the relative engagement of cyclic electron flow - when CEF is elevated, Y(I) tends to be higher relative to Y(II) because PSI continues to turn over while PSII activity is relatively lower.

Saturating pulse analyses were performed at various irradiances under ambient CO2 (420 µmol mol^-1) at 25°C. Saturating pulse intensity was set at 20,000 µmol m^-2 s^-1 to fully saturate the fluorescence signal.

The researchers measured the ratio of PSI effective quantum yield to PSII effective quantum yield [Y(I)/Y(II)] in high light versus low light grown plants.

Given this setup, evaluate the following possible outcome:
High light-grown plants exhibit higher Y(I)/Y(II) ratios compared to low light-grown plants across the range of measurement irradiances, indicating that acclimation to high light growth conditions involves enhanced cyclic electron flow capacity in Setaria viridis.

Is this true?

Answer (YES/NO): NO